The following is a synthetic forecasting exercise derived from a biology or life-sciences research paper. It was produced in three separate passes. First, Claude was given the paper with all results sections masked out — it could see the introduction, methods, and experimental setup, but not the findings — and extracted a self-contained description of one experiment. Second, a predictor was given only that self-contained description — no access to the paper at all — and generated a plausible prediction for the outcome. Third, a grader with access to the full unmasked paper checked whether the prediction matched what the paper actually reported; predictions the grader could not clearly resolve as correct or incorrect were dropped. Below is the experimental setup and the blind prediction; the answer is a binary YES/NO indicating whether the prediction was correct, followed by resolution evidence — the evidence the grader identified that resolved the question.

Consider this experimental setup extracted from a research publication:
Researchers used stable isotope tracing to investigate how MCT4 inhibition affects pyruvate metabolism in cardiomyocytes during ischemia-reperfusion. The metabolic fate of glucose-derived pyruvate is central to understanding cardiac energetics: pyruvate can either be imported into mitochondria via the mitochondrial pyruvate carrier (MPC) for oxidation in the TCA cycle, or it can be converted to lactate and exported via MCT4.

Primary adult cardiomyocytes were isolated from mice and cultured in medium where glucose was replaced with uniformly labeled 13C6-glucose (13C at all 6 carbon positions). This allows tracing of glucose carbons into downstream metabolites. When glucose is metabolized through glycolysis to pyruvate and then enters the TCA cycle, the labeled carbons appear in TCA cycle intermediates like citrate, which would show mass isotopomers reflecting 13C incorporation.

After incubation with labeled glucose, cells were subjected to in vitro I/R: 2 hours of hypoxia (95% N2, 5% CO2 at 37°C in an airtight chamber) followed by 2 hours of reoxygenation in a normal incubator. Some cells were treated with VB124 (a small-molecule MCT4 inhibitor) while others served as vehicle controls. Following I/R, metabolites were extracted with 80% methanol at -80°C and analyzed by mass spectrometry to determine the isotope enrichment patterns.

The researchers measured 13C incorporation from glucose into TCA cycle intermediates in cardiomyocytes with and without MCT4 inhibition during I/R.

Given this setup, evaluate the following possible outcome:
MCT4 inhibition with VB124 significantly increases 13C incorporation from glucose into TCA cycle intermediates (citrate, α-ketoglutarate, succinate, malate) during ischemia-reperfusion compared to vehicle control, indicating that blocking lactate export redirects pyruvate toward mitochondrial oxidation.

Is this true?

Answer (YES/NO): NO